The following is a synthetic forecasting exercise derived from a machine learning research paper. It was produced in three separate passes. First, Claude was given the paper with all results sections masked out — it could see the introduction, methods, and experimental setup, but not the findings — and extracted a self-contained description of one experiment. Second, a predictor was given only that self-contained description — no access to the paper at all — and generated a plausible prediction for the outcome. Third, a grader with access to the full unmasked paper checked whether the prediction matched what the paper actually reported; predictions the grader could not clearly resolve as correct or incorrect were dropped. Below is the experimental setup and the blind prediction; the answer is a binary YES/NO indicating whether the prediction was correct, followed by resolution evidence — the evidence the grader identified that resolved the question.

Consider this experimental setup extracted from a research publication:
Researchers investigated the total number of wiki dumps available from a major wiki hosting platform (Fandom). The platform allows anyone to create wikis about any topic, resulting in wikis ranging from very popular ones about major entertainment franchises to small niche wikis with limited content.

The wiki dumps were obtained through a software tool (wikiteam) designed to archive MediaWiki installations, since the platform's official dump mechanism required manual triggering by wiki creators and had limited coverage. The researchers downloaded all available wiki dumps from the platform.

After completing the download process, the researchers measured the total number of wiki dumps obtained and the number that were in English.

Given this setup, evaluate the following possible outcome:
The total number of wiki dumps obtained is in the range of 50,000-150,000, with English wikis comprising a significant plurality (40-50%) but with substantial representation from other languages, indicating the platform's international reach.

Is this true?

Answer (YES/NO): NO